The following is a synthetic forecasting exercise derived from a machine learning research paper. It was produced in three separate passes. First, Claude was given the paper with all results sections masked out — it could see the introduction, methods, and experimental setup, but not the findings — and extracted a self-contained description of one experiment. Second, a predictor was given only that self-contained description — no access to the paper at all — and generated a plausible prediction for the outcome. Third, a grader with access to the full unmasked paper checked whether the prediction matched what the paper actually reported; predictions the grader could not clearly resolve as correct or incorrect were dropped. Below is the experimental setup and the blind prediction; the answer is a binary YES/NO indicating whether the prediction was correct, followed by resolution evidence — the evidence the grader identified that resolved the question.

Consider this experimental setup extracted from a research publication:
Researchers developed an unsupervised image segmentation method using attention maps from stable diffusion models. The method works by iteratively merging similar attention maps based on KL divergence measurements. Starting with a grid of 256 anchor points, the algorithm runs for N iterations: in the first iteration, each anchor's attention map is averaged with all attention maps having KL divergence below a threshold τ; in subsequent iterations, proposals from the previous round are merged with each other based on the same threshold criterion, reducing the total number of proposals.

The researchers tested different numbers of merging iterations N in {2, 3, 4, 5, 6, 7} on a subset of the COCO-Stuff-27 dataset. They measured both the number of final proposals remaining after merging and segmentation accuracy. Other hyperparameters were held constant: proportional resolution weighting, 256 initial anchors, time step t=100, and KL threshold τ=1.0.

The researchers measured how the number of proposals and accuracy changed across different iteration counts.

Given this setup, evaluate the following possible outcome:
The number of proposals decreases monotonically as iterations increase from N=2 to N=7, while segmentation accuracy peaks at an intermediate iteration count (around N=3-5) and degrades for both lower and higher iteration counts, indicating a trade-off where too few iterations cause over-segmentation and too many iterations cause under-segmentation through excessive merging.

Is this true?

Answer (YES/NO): NO